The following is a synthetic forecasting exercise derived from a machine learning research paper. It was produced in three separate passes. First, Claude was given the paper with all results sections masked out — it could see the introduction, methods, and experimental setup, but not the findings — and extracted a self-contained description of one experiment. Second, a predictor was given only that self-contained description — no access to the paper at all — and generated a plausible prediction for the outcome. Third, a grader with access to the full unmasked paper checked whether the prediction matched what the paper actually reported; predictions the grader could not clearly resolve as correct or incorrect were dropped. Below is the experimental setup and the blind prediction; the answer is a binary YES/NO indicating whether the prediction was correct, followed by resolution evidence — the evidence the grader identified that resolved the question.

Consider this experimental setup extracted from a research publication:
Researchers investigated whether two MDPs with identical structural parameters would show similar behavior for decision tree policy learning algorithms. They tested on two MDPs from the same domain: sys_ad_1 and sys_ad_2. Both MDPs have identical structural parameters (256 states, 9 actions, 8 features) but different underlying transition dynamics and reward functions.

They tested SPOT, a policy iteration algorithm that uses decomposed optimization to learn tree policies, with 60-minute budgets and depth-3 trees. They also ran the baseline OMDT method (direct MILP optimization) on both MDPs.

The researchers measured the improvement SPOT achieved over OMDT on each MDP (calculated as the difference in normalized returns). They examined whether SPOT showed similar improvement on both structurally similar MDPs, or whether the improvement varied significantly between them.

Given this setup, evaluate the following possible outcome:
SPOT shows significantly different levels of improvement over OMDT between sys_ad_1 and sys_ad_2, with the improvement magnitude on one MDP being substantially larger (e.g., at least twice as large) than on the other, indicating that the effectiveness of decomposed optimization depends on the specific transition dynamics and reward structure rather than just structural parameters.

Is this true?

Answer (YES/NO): YES